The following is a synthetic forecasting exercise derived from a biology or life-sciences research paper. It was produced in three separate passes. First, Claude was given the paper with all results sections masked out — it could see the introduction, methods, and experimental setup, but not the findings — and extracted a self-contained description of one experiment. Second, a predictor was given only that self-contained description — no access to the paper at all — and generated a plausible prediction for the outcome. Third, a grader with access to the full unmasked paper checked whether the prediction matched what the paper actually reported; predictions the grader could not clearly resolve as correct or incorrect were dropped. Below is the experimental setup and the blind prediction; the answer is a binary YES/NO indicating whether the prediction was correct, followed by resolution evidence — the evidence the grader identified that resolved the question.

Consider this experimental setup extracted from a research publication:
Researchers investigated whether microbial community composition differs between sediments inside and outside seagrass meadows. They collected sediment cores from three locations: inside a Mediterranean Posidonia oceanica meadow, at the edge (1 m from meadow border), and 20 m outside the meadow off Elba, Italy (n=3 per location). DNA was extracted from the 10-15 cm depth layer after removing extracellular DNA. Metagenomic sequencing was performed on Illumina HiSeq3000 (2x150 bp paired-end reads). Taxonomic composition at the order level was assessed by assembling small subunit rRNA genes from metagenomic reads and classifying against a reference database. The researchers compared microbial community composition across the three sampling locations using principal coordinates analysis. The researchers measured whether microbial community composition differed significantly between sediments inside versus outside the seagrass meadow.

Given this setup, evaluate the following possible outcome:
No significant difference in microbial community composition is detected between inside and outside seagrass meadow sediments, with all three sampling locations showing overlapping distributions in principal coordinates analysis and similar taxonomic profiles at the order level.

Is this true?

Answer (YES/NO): NO